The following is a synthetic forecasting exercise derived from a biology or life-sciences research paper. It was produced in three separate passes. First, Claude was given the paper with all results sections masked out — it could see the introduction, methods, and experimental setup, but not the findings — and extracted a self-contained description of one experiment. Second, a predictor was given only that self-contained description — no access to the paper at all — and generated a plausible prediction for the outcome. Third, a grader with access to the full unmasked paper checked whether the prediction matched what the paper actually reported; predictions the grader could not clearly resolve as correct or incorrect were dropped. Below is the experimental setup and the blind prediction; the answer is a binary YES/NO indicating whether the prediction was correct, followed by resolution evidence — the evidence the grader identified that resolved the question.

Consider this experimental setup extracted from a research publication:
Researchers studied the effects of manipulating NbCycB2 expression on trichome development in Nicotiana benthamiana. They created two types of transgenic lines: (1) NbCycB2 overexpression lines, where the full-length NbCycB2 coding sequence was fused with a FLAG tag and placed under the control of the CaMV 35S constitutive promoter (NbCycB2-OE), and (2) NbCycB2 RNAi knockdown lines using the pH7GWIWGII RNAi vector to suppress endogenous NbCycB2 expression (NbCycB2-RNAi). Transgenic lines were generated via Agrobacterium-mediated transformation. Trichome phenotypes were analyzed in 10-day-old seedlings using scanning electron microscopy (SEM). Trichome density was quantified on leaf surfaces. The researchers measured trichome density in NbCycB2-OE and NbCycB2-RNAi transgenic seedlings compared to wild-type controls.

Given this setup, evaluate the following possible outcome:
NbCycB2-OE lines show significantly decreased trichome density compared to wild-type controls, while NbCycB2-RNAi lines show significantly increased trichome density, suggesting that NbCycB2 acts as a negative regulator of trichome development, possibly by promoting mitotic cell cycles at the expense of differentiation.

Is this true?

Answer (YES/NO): YES